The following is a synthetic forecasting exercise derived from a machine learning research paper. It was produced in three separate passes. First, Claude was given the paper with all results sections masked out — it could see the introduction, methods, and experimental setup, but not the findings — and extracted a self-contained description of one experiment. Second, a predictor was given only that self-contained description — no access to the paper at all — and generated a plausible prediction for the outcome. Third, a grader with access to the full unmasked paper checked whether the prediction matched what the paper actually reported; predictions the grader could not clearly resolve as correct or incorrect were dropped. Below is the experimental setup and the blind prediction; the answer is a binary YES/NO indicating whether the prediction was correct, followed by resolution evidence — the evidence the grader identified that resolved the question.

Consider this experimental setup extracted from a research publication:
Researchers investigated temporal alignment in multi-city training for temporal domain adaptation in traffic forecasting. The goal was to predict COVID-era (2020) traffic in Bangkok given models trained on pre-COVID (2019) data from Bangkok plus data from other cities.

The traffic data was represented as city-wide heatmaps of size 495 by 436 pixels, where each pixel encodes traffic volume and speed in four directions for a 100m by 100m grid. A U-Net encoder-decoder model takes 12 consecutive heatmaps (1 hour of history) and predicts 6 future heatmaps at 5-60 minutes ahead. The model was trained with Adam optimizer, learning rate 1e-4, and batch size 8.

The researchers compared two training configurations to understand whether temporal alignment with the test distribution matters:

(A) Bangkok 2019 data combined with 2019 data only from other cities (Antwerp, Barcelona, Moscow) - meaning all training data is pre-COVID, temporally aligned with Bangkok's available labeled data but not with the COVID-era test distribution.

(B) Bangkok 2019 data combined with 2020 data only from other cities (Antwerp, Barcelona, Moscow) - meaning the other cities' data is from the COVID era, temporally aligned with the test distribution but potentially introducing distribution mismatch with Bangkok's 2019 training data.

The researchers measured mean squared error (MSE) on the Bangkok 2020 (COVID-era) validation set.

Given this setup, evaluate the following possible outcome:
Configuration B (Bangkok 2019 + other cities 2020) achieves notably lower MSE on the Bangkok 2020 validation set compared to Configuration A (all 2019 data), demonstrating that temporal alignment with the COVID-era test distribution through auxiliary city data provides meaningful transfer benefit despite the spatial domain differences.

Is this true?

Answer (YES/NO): YES